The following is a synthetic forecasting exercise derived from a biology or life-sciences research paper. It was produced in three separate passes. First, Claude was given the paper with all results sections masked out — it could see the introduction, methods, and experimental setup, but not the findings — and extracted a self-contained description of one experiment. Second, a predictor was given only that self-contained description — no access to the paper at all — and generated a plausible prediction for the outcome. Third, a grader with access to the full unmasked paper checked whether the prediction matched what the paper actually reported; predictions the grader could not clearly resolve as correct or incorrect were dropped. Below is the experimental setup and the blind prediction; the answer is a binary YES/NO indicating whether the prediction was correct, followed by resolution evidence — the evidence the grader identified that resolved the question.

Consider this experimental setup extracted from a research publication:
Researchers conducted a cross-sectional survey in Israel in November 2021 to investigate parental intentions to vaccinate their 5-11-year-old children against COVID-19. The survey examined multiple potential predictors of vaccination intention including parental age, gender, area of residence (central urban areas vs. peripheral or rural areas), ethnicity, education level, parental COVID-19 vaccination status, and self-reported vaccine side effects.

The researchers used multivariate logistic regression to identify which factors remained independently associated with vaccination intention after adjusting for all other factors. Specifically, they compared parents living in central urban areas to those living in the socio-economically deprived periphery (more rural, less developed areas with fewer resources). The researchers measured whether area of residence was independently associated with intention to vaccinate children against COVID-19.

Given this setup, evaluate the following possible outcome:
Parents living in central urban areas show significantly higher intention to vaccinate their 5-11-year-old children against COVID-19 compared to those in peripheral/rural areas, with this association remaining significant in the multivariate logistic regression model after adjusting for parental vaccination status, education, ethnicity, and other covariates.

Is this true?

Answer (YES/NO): YES